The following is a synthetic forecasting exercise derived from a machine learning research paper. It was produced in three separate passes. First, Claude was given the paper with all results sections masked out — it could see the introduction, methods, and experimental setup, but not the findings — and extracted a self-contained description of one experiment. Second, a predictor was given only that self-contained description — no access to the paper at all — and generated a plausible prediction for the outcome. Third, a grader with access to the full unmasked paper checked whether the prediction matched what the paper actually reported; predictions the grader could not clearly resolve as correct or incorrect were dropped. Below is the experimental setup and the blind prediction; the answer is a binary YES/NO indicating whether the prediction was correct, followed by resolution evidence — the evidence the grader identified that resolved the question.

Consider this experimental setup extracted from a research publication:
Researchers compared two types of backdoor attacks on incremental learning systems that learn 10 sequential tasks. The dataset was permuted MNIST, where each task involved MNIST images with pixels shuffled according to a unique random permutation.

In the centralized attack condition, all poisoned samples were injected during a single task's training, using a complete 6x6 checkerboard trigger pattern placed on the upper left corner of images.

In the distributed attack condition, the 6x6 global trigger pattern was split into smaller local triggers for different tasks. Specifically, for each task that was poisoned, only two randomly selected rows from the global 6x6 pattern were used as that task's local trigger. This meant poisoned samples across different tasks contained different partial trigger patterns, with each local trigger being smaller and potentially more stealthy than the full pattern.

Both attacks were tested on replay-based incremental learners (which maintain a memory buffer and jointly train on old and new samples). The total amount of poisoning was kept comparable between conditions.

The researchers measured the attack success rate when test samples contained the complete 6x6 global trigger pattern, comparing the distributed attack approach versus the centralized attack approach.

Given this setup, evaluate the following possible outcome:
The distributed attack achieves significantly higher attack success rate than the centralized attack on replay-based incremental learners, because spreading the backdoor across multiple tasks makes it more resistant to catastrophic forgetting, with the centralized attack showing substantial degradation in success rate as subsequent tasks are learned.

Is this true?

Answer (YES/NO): NO